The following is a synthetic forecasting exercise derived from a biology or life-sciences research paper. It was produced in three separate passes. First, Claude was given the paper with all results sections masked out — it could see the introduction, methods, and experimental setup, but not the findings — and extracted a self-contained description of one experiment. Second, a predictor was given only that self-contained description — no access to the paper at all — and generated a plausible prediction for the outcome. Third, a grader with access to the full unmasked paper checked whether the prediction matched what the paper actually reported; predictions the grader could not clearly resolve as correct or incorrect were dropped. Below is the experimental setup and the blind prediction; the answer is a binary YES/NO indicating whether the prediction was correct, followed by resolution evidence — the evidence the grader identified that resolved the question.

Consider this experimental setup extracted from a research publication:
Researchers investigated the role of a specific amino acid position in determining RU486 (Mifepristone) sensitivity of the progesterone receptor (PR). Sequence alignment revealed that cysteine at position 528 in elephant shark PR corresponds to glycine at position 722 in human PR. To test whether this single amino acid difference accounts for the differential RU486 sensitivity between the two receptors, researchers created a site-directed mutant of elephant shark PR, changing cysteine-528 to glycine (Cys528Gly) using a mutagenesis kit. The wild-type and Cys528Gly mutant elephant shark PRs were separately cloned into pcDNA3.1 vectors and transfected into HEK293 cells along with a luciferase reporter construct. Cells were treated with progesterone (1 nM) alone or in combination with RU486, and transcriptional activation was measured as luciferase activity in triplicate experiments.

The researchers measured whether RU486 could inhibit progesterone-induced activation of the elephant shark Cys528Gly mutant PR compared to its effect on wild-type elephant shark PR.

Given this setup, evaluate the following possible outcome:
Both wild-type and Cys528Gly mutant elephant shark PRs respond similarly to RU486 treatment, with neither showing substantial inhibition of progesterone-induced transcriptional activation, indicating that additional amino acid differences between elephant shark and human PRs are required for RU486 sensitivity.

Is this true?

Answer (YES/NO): NO